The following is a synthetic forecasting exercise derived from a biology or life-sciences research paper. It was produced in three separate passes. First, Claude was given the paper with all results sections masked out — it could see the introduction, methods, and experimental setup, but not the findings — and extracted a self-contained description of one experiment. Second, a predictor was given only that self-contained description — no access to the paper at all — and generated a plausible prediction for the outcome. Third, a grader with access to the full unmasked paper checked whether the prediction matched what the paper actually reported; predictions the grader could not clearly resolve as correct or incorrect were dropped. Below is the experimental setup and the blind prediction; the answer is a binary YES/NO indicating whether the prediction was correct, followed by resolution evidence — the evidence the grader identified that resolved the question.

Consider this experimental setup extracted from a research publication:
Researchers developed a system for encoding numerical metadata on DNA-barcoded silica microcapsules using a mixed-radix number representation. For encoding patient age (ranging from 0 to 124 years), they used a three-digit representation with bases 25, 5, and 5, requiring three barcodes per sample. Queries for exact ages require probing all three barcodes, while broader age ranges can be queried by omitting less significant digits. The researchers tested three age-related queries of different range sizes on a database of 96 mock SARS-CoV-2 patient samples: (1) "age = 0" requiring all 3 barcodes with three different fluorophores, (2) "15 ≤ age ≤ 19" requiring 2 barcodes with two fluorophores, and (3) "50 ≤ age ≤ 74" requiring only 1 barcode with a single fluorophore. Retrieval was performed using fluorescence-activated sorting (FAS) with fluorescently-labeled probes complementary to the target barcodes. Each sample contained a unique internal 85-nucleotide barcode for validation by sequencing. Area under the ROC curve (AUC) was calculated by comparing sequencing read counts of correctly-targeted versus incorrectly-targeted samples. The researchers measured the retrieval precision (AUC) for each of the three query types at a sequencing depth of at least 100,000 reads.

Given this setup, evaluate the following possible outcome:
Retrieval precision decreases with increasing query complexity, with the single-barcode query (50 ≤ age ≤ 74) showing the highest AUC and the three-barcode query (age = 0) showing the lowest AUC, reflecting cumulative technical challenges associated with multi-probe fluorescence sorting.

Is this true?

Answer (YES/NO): NO